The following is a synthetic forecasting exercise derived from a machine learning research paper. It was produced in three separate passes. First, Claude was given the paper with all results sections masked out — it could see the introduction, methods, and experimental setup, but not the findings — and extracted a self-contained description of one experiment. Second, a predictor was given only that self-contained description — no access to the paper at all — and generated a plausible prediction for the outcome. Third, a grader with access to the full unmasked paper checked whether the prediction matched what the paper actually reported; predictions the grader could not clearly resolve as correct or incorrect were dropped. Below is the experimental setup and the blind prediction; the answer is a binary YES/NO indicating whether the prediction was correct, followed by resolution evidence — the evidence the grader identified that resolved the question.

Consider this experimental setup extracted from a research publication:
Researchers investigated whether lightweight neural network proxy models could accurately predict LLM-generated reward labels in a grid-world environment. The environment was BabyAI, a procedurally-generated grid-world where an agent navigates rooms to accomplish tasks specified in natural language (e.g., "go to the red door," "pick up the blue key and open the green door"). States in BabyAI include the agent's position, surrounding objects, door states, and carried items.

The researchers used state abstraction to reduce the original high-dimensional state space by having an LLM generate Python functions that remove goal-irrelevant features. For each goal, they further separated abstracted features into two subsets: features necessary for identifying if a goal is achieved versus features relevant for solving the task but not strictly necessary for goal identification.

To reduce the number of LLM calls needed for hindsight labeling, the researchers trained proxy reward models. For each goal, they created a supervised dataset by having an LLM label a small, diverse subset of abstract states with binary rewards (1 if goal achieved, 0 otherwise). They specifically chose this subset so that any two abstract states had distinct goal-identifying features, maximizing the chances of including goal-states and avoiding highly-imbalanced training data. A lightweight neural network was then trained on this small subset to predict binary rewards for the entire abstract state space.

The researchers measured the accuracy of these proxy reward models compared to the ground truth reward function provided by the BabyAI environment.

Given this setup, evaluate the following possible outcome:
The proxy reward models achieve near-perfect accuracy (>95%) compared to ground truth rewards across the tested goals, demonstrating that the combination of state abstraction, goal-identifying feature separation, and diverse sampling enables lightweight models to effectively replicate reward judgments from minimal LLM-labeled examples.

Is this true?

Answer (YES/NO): YES